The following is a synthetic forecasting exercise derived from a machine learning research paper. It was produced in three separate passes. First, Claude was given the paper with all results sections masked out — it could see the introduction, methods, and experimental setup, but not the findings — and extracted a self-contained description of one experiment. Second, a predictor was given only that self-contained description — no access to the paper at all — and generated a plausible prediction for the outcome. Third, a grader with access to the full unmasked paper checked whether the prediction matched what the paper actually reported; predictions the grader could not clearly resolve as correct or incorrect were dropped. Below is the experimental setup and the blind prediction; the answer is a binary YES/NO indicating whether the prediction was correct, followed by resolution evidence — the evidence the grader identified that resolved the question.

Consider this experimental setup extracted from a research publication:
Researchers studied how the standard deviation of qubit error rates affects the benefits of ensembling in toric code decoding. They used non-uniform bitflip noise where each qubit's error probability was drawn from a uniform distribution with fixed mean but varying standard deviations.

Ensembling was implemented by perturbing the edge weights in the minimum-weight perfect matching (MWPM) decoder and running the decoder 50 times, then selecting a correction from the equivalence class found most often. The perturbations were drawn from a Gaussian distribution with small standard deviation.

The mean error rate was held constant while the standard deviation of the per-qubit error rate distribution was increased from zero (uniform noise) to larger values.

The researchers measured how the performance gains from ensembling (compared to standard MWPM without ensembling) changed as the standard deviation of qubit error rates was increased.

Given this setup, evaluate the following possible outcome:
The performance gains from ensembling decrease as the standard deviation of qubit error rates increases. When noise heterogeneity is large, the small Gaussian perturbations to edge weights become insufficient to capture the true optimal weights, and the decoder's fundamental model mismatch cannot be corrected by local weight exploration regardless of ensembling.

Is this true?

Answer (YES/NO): YES